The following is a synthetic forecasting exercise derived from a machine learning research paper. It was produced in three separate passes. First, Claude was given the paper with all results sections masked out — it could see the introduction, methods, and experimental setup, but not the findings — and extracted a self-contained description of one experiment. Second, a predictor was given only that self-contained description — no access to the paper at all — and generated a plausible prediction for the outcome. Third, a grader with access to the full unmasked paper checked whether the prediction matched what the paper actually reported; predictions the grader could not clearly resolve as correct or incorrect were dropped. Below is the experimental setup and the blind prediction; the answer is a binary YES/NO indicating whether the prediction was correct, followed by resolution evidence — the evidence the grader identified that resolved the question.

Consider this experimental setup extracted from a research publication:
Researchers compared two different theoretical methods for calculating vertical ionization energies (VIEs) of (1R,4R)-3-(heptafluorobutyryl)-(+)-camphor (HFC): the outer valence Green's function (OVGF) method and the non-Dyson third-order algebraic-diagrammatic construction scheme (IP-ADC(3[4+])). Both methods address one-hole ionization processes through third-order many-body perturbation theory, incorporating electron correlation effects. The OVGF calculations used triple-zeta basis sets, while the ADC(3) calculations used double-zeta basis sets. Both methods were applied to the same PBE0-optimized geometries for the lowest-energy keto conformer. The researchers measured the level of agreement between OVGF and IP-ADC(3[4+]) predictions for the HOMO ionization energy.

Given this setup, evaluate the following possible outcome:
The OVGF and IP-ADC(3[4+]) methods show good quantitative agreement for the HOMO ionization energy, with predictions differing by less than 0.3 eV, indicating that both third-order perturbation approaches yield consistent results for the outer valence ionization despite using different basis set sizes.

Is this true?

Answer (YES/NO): YES